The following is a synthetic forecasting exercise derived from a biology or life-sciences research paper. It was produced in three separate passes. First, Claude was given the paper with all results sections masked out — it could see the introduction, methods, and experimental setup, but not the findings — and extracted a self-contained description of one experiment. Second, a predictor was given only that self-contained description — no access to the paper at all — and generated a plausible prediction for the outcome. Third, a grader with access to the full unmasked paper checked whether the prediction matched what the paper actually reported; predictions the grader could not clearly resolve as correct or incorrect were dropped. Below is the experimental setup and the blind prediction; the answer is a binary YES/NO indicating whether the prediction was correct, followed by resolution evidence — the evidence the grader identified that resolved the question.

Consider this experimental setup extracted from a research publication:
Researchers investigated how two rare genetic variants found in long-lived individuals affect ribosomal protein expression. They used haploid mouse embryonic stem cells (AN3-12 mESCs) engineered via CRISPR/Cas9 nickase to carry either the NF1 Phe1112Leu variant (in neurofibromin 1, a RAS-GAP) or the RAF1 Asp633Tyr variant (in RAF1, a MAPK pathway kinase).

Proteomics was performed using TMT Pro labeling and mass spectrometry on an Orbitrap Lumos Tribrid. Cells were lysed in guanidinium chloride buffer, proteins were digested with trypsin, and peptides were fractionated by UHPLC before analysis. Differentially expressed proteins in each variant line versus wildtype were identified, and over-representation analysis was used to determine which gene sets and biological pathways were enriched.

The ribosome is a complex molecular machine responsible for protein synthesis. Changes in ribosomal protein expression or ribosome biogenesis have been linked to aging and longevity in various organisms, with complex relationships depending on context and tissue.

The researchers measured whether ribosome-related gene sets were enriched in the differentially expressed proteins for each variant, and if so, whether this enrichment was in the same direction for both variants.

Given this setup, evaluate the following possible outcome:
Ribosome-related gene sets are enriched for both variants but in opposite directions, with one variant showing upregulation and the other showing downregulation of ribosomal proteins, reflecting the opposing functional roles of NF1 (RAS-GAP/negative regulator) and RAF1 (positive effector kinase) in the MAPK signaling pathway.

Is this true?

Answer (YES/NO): NO